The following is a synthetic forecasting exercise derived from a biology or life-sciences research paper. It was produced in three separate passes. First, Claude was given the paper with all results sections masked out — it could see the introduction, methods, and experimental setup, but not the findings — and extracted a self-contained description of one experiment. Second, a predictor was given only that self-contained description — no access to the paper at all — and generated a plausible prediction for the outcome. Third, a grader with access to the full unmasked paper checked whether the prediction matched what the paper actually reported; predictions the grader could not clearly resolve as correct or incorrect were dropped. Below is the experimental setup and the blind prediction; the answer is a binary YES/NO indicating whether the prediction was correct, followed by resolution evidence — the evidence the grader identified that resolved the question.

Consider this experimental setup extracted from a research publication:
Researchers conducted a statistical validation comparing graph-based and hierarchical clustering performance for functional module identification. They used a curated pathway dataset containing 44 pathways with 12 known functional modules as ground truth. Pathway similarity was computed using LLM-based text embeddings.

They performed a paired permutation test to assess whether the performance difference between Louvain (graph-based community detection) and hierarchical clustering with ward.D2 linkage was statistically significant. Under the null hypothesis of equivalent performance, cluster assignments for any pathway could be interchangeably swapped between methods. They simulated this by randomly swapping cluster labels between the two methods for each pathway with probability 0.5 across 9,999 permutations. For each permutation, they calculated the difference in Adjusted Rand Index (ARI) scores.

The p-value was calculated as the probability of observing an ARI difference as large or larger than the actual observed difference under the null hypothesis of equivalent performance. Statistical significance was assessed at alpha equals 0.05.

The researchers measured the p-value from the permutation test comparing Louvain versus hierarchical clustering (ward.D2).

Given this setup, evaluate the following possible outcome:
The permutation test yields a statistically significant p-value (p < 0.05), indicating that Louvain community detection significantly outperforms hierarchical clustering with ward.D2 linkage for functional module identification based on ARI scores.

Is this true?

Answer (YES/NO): YES